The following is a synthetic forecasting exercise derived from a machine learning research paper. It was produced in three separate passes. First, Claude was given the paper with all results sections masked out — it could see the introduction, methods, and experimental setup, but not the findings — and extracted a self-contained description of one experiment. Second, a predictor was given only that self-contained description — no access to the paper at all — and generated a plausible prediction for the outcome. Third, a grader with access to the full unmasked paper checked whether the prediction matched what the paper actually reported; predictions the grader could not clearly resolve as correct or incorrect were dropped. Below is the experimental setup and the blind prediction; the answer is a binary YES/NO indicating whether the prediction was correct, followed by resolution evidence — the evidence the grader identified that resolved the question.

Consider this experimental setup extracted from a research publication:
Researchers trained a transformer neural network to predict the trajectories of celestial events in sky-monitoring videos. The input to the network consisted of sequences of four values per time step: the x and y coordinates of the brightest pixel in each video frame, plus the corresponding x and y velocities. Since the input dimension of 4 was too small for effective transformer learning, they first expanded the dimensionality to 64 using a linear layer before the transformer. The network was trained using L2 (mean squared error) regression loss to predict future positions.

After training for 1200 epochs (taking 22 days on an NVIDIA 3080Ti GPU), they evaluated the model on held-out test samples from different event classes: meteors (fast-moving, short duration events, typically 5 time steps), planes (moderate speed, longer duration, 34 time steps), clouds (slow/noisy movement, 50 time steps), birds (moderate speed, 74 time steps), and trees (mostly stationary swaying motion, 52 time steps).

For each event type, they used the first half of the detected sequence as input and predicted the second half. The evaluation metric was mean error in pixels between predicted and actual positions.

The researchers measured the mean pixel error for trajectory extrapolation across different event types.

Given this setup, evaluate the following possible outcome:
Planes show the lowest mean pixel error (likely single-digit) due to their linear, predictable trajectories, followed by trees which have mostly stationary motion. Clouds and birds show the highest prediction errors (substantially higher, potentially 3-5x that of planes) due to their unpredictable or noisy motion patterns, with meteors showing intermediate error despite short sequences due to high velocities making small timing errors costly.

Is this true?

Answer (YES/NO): NO